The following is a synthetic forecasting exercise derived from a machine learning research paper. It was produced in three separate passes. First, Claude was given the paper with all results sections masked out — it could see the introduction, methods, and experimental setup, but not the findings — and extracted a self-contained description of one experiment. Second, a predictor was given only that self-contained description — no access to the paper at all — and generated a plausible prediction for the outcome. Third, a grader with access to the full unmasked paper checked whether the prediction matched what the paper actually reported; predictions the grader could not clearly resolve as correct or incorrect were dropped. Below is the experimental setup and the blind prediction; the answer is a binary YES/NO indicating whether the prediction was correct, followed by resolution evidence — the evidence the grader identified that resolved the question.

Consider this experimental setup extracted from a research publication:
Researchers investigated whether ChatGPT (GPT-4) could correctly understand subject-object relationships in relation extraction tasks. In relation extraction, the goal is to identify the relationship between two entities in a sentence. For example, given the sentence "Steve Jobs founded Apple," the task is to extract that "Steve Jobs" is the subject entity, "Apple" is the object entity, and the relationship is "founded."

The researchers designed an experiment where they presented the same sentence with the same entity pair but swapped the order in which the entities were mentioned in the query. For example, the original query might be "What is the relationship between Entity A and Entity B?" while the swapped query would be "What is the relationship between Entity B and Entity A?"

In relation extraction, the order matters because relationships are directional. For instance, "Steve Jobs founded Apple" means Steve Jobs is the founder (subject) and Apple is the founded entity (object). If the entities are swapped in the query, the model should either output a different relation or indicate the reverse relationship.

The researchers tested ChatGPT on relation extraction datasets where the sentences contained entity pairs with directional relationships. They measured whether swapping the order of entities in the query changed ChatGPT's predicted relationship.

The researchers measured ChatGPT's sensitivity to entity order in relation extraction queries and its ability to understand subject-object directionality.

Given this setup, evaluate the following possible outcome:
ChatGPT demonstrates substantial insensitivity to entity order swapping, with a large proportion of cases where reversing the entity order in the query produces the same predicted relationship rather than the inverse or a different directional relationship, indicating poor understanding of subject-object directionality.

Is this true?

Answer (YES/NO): YES